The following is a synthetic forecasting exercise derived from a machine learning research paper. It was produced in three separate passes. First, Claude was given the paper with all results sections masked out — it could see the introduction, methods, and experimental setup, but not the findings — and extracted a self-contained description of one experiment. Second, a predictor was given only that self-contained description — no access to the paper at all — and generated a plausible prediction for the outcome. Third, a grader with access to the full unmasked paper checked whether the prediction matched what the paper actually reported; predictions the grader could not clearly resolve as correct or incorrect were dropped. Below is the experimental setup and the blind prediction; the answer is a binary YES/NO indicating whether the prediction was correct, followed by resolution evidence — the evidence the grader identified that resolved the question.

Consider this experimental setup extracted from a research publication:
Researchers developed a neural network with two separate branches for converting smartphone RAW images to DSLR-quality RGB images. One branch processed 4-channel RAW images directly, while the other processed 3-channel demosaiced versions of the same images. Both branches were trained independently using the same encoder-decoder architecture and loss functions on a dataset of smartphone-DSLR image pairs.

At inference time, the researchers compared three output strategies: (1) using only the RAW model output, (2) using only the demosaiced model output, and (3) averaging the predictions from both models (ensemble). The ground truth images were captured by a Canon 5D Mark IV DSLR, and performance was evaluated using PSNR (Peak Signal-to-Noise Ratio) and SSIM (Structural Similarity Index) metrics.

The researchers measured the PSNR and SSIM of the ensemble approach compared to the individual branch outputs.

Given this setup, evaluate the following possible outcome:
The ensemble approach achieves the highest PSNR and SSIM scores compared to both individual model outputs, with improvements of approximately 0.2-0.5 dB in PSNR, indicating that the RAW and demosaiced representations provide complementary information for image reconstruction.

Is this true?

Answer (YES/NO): YES